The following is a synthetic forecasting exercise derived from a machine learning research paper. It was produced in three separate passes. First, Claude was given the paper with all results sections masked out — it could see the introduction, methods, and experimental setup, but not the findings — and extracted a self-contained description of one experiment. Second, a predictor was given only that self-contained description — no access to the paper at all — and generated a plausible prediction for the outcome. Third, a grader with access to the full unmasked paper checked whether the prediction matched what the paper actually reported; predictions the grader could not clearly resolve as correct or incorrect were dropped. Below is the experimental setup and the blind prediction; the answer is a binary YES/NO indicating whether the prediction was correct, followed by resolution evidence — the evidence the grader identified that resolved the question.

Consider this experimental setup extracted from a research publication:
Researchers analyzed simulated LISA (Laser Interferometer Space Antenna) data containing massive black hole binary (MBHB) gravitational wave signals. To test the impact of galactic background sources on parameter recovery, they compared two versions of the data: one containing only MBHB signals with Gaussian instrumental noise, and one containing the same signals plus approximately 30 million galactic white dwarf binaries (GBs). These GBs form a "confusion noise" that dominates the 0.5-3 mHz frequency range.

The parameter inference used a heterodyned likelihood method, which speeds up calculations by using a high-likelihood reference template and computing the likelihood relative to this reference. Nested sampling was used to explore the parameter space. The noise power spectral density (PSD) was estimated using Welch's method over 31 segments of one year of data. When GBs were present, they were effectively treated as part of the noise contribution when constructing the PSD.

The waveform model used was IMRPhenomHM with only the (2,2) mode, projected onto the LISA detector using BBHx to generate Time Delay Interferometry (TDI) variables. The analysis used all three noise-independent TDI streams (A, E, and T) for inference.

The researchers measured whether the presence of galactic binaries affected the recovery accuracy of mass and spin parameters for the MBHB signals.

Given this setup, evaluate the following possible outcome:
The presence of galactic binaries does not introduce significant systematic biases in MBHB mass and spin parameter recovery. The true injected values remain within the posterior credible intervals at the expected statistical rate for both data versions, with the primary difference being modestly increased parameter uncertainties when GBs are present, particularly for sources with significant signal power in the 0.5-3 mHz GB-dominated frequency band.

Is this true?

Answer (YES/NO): NO